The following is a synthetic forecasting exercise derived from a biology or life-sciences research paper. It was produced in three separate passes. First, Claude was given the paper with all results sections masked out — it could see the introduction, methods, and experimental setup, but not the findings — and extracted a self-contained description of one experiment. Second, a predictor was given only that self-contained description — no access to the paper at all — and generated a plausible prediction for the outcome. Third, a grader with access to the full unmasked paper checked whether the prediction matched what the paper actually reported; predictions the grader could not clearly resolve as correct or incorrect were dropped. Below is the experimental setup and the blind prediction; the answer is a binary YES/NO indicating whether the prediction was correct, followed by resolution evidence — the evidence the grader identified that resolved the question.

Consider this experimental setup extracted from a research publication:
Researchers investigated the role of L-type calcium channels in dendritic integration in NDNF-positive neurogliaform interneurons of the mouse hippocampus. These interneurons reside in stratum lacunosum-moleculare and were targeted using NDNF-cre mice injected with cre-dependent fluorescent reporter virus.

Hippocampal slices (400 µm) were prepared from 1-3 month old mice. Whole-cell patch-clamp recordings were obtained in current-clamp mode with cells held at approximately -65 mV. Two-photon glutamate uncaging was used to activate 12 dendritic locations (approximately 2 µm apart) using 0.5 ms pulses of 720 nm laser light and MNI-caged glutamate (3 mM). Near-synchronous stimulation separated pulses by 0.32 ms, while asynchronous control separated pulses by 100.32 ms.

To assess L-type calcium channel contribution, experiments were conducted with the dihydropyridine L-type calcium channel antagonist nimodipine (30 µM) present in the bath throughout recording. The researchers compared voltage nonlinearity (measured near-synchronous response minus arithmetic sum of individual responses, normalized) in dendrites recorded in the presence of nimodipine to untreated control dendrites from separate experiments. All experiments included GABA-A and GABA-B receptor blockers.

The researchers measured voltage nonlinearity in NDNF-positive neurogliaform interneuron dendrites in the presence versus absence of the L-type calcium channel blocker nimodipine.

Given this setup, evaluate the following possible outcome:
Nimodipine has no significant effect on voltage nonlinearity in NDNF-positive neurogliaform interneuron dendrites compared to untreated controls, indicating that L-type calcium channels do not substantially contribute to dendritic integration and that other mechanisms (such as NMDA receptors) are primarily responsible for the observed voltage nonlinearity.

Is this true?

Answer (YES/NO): YES